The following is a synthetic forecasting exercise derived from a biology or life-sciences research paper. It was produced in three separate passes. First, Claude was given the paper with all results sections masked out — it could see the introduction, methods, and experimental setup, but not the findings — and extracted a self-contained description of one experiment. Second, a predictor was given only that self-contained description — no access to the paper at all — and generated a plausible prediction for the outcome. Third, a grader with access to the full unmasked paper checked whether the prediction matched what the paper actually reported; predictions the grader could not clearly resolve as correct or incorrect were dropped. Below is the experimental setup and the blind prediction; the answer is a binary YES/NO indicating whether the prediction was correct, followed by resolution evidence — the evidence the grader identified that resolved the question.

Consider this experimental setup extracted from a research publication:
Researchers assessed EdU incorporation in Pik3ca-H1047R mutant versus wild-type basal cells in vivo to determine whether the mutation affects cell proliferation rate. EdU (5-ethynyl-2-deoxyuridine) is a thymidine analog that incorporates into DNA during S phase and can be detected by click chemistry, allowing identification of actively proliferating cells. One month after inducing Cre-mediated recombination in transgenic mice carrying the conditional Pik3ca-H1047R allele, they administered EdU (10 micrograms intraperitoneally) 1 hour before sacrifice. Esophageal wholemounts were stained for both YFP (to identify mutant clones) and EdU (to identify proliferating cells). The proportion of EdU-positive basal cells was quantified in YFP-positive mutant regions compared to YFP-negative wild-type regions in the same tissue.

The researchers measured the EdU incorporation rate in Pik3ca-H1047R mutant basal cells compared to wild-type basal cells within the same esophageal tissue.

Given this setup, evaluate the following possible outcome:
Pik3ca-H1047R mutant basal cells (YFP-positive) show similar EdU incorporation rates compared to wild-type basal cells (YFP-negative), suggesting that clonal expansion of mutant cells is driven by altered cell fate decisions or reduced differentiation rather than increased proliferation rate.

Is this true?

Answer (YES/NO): YES